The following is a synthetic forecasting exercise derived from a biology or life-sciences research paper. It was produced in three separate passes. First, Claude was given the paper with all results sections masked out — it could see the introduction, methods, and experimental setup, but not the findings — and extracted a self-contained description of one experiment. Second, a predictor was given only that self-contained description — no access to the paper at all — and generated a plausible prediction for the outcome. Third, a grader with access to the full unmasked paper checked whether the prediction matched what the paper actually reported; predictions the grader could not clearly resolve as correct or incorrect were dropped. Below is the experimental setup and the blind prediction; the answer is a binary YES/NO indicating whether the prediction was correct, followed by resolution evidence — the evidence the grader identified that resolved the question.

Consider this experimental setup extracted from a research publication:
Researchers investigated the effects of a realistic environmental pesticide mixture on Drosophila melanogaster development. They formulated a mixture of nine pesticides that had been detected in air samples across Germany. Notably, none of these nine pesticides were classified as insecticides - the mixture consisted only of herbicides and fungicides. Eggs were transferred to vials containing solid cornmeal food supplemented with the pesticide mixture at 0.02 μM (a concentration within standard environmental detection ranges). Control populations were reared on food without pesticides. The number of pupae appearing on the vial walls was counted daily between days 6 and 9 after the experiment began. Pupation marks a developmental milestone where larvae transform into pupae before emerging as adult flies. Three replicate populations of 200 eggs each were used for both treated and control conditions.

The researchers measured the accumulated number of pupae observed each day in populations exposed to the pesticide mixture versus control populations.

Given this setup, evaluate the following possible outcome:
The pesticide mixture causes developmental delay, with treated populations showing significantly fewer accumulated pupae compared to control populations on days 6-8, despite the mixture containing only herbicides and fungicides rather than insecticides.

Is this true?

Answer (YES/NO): YES